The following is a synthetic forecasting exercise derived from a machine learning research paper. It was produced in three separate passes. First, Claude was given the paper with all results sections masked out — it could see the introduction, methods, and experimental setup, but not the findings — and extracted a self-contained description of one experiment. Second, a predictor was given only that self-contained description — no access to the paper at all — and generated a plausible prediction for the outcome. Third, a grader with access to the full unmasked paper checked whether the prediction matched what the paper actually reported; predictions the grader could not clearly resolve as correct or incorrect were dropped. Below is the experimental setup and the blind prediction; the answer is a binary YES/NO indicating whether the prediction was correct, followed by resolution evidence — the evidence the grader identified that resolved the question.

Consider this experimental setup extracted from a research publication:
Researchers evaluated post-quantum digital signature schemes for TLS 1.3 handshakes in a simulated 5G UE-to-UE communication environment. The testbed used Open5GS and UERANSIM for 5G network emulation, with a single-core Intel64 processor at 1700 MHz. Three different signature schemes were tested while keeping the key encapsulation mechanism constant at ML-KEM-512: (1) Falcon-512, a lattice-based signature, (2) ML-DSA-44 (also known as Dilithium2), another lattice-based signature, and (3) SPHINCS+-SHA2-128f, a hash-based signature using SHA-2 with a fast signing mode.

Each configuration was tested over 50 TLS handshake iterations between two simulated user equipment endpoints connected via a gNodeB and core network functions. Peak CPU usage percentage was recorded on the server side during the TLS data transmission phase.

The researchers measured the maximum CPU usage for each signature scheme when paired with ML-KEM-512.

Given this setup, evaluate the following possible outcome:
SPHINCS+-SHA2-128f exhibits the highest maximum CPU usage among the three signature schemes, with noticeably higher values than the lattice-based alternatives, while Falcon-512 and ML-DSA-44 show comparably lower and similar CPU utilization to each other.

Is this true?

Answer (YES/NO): YES